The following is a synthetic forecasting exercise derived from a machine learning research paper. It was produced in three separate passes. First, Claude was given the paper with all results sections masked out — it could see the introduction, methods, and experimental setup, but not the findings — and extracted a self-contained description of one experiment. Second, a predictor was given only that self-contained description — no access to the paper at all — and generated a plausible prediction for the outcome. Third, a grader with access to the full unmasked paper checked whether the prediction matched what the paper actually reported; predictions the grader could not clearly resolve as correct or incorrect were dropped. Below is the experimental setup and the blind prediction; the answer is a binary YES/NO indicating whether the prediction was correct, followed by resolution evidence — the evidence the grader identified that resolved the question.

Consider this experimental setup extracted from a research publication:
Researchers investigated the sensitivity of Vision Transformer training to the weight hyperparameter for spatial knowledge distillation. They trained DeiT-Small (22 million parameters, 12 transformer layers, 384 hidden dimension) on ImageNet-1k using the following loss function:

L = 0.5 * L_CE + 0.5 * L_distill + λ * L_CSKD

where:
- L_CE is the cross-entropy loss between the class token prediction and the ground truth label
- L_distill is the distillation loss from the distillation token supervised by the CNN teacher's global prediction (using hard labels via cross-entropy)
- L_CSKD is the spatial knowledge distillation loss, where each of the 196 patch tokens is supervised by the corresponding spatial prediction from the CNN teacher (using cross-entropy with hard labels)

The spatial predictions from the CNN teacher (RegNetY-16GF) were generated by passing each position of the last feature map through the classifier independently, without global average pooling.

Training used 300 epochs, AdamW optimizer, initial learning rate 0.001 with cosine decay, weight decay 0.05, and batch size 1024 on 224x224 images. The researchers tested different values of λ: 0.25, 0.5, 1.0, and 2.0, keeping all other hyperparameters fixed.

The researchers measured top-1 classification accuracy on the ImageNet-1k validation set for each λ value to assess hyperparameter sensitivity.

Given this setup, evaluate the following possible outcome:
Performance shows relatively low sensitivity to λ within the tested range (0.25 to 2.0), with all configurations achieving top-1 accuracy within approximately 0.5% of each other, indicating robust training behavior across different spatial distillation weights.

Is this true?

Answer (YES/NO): YES